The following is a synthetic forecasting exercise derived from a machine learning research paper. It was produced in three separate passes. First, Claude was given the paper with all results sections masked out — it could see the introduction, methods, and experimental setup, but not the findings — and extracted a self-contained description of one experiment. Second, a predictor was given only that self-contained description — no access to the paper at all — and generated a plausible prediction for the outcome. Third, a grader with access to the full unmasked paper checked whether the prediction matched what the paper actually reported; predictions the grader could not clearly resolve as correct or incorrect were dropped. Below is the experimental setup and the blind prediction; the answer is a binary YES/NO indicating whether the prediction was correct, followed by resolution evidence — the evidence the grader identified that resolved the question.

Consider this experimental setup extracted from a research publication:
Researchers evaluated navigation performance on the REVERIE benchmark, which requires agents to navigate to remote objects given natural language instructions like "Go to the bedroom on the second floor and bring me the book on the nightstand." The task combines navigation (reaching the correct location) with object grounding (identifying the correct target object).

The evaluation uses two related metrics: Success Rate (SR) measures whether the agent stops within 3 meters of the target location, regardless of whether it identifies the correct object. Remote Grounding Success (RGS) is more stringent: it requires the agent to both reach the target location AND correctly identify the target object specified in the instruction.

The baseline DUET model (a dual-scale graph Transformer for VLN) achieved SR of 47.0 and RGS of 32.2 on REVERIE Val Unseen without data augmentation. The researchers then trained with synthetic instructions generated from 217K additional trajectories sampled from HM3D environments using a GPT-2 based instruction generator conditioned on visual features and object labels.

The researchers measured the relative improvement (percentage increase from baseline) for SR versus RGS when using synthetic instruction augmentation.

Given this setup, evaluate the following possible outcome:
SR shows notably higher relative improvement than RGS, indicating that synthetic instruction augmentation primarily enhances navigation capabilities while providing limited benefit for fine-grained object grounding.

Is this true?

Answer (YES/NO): YES